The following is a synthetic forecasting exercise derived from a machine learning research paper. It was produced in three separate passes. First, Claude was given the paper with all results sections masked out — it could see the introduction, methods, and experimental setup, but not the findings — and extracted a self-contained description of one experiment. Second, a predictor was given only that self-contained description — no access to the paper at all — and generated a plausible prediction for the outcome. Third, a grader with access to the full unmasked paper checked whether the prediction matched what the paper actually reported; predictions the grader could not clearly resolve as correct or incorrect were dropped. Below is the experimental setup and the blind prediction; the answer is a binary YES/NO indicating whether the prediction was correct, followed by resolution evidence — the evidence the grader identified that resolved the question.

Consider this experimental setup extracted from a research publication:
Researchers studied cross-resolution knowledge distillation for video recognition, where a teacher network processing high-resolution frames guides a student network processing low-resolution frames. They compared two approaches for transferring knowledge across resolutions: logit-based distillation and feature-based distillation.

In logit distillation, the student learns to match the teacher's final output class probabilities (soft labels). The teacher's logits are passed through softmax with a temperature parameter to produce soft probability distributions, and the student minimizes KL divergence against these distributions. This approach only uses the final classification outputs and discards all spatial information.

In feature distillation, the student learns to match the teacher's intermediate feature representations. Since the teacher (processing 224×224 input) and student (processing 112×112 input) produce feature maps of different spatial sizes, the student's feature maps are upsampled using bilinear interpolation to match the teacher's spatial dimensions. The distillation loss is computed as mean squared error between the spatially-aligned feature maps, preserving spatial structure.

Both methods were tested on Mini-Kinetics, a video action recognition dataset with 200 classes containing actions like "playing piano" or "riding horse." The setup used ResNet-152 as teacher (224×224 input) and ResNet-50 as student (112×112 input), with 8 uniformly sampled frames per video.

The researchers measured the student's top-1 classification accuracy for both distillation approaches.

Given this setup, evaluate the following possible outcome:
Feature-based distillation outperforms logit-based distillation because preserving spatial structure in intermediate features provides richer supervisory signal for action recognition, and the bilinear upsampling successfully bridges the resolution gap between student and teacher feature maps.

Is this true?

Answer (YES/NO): YES